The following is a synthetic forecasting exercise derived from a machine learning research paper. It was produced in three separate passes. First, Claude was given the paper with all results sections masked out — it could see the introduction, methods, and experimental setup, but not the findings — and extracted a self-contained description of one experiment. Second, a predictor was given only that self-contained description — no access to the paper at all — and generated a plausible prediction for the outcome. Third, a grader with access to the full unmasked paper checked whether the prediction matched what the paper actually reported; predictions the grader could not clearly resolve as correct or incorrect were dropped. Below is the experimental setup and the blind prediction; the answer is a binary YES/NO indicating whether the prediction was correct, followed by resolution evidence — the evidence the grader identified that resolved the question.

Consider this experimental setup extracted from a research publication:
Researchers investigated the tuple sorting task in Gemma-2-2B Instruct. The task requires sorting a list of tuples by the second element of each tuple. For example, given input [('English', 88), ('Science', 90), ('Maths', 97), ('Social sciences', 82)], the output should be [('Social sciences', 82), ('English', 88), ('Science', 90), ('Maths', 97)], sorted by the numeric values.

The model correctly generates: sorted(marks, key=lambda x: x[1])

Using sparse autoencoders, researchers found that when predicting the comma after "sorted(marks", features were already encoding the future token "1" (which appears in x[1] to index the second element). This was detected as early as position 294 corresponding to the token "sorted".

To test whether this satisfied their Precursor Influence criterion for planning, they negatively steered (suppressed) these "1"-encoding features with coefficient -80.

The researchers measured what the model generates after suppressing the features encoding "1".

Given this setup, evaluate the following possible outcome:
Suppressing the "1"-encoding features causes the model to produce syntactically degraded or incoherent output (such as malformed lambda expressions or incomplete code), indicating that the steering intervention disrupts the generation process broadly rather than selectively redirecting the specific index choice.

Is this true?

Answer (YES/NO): NO